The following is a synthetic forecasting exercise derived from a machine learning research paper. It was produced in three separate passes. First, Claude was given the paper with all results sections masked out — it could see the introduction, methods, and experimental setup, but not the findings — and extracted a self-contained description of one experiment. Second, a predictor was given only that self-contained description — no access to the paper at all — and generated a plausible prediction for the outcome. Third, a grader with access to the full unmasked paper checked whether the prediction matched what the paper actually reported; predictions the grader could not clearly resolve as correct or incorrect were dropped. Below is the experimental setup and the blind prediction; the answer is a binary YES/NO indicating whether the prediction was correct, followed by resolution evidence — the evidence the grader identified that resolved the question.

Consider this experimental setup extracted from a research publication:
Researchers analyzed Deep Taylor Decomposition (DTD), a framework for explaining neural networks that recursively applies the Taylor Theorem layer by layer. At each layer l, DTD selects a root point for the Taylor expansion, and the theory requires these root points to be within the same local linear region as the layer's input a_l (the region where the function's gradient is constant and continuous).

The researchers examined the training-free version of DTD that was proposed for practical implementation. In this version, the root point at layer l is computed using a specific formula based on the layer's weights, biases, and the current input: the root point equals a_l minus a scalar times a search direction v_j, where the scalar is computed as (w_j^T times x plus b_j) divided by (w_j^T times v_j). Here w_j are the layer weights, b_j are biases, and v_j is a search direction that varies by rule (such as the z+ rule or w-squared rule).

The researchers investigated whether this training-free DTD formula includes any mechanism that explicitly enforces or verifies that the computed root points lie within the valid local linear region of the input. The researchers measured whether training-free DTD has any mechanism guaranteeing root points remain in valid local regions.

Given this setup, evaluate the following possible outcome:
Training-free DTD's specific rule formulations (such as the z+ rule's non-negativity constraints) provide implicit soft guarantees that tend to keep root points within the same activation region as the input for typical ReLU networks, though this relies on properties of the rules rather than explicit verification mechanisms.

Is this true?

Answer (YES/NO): NO